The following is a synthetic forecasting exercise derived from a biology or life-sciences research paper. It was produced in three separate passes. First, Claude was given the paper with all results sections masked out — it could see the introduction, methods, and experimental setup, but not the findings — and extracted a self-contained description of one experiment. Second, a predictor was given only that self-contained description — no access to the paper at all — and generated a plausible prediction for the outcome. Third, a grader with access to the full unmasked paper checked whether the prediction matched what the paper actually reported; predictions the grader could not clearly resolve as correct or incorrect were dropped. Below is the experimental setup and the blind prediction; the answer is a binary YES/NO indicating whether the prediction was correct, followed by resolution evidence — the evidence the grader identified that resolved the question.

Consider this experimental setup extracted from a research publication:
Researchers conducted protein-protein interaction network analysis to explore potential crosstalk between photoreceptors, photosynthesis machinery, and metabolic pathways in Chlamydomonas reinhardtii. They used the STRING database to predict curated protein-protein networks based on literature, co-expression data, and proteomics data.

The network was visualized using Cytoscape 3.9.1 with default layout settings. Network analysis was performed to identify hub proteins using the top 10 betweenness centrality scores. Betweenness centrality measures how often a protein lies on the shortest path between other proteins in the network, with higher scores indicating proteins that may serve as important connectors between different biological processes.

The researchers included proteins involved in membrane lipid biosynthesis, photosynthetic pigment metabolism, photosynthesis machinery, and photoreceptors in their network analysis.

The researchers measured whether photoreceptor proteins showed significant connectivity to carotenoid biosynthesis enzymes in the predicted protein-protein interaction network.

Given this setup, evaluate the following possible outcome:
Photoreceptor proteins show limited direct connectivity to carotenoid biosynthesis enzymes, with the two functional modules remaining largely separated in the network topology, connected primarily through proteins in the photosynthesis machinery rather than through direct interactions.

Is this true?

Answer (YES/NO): NO